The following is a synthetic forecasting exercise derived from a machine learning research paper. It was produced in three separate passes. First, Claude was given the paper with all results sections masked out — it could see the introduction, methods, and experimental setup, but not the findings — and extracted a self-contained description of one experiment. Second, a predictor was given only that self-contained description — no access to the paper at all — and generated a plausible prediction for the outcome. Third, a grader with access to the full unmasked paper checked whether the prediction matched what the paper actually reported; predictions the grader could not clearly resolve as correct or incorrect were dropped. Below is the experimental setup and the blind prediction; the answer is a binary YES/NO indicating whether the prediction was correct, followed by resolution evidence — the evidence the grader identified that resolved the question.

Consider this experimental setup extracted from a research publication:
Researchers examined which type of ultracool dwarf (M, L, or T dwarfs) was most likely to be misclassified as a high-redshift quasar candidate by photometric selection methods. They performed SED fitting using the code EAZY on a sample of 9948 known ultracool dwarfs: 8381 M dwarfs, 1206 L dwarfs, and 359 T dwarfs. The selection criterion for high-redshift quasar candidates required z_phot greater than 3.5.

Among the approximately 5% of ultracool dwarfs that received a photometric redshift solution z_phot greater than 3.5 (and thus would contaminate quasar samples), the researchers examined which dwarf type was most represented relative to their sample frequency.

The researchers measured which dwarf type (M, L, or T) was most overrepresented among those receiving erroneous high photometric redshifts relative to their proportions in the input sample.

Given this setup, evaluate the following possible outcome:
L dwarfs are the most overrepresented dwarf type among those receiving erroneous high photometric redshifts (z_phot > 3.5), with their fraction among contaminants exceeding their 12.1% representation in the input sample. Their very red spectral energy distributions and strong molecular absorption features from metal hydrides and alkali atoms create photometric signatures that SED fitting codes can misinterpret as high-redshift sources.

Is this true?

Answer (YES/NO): NO